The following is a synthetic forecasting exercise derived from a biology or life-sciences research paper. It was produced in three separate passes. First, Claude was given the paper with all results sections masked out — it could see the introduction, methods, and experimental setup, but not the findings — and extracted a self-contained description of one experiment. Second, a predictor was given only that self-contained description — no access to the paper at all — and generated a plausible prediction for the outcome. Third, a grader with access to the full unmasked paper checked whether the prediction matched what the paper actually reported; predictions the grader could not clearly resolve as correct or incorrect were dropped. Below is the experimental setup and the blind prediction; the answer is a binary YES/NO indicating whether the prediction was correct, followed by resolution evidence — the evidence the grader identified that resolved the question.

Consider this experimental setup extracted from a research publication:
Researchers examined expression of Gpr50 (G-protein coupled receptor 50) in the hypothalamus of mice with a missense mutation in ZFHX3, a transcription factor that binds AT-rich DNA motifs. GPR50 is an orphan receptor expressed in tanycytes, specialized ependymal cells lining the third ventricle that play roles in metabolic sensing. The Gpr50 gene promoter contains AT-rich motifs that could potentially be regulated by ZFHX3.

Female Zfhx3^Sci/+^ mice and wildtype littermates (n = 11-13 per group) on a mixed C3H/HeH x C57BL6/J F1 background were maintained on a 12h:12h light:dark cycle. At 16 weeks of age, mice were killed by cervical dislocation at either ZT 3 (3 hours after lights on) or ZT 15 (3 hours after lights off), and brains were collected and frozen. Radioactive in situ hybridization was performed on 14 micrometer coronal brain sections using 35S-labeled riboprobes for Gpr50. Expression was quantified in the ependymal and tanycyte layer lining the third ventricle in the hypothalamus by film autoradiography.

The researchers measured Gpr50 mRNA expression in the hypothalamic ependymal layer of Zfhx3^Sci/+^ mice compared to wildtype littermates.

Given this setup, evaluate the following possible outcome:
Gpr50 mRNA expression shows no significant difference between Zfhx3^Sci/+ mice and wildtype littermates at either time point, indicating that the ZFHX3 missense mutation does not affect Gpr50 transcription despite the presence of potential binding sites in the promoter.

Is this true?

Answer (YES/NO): NO